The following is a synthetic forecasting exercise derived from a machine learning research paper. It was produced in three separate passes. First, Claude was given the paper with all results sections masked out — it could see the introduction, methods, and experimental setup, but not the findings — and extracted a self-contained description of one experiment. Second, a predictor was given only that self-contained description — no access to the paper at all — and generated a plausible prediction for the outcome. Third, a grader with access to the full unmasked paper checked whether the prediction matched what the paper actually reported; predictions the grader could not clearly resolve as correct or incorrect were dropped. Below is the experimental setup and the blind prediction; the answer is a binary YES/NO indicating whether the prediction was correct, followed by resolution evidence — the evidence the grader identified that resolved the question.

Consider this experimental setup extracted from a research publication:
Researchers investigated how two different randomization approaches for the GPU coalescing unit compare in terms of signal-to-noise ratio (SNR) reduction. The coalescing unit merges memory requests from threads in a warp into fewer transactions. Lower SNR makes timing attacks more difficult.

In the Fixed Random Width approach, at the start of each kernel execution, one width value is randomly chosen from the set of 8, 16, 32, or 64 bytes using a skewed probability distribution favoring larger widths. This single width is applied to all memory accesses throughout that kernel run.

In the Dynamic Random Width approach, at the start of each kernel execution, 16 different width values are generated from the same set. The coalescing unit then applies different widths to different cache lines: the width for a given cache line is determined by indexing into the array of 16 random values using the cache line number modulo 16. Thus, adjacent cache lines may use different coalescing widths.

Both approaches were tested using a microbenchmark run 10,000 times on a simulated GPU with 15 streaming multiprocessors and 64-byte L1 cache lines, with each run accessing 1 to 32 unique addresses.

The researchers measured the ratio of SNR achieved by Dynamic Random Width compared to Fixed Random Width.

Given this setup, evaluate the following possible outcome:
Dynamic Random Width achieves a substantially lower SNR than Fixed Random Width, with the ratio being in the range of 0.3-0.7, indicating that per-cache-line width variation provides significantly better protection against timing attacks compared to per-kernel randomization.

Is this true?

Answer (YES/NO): NO